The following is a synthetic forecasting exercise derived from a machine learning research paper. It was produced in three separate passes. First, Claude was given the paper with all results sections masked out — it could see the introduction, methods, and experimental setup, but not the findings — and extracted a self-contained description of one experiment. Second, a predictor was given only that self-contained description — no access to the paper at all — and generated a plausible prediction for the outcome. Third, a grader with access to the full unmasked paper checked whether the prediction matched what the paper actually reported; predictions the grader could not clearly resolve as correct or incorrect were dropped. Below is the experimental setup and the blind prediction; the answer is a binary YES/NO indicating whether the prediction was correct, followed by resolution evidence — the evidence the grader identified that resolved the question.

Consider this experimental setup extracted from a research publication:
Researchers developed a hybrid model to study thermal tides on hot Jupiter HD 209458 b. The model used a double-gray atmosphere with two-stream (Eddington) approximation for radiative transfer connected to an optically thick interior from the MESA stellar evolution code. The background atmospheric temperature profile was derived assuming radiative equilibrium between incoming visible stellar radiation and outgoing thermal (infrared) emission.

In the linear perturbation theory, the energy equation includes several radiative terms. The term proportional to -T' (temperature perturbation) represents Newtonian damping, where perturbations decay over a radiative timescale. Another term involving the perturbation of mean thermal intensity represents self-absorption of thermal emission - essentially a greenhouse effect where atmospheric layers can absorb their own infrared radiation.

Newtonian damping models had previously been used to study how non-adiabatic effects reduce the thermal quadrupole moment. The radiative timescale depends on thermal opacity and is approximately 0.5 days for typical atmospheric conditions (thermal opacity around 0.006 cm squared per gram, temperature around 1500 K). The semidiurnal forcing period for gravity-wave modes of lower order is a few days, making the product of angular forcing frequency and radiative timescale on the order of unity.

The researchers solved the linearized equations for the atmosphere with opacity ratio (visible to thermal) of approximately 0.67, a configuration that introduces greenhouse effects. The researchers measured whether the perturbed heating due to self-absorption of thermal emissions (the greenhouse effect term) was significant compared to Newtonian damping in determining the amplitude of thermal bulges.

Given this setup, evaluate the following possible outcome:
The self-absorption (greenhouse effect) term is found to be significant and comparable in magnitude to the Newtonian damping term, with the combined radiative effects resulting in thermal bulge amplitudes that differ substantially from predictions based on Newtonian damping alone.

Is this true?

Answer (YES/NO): YES